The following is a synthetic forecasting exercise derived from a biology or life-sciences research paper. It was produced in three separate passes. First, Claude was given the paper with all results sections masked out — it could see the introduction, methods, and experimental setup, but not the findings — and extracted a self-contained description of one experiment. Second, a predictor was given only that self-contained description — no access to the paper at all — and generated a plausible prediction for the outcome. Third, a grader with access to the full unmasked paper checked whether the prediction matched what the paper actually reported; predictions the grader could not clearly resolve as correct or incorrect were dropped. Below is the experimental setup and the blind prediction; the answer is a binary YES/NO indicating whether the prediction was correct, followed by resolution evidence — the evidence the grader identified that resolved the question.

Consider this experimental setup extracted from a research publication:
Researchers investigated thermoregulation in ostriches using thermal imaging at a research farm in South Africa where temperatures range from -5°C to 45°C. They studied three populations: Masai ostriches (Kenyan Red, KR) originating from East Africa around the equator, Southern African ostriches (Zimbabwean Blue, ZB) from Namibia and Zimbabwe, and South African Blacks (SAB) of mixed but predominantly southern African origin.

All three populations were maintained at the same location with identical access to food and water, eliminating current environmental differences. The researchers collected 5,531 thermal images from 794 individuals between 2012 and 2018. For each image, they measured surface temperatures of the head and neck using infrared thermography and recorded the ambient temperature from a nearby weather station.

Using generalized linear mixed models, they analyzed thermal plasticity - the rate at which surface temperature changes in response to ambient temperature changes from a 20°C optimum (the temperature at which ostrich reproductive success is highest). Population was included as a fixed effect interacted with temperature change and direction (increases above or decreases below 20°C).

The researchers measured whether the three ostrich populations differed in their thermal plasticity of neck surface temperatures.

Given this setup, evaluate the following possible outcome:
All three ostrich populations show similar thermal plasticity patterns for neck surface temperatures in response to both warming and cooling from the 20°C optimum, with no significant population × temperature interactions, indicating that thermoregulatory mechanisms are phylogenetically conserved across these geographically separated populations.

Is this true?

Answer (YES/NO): NO